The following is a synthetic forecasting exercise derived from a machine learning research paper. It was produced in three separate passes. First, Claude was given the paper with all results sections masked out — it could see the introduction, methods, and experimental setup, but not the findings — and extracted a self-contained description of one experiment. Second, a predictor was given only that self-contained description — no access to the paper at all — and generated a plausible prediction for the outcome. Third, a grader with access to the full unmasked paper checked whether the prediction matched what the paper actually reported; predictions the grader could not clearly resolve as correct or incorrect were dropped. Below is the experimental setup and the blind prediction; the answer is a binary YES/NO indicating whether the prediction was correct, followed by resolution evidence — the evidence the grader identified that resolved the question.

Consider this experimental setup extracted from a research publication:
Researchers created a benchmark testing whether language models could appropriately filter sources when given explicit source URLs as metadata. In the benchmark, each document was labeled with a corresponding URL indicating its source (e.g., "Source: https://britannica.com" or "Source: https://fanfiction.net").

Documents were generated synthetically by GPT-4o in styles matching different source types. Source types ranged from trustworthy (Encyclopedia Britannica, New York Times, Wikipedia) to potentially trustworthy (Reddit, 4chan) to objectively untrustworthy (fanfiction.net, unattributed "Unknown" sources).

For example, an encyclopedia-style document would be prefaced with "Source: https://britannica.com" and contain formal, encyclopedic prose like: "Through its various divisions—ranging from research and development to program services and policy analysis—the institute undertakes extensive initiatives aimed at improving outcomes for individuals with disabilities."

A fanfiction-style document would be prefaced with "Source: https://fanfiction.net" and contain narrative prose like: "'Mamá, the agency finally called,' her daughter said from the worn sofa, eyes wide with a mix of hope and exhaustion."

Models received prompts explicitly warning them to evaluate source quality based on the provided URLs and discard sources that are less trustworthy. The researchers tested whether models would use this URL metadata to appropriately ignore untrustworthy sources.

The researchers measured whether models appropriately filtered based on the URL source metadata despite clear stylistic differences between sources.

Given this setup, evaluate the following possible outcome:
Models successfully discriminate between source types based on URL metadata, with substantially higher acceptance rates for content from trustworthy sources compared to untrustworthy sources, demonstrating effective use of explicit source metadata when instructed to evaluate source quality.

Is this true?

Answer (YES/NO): NO